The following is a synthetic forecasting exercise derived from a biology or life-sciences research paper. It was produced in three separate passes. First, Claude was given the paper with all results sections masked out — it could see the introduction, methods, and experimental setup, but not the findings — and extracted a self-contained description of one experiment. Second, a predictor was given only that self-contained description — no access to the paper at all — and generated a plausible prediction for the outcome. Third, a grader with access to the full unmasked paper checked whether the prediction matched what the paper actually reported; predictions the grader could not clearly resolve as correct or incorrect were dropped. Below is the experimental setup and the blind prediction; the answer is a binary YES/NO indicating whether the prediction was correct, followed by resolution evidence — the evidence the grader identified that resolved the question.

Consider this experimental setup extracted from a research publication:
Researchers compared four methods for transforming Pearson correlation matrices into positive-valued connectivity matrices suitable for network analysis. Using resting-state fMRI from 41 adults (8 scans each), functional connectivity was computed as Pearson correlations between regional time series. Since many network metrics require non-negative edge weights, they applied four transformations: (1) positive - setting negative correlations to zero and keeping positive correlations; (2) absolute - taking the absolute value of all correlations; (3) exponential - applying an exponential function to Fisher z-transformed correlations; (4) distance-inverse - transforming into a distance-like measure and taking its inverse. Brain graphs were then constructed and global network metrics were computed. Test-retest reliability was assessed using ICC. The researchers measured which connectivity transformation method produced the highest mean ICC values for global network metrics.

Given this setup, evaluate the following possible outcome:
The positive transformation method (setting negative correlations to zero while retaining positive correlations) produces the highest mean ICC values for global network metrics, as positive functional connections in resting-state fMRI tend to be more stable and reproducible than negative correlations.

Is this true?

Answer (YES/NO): YES